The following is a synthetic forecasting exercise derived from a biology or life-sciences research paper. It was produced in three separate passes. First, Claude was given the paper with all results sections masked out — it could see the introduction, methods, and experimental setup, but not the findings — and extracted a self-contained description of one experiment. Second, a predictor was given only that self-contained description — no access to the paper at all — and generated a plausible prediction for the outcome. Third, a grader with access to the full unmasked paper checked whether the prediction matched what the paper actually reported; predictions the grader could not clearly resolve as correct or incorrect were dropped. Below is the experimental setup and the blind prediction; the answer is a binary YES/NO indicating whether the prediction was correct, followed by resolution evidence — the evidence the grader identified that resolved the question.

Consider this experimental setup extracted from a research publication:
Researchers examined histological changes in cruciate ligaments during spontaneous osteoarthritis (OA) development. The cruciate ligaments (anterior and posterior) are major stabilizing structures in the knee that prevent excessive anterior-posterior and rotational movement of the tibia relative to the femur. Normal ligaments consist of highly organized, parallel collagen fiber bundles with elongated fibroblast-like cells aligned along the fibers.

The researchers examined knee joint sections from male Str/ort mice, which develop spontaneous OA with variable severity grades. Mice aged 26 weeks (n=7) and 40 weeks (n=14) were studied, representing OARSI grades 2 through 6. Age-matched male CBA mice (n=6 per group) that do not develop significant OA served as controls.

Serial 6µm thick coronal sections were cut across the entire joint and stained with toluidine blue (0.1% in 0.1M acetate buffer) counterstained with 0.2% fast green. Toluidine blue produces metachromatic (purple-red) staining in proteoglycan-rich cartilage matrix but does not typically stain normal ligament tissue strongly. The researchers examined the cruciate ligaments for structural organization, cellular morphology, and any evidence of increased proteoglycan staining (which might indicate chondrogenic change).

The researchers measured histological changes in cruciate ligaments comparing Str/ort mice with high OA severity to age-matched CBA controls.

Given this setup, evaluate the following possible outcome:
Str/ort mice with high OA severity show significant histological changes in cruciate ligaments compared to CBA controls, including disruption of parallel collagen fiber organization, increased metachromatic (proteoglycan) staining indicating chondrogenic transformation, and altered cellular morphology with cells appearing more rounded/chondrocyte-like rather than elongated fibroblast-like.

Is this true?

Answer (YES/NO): YES